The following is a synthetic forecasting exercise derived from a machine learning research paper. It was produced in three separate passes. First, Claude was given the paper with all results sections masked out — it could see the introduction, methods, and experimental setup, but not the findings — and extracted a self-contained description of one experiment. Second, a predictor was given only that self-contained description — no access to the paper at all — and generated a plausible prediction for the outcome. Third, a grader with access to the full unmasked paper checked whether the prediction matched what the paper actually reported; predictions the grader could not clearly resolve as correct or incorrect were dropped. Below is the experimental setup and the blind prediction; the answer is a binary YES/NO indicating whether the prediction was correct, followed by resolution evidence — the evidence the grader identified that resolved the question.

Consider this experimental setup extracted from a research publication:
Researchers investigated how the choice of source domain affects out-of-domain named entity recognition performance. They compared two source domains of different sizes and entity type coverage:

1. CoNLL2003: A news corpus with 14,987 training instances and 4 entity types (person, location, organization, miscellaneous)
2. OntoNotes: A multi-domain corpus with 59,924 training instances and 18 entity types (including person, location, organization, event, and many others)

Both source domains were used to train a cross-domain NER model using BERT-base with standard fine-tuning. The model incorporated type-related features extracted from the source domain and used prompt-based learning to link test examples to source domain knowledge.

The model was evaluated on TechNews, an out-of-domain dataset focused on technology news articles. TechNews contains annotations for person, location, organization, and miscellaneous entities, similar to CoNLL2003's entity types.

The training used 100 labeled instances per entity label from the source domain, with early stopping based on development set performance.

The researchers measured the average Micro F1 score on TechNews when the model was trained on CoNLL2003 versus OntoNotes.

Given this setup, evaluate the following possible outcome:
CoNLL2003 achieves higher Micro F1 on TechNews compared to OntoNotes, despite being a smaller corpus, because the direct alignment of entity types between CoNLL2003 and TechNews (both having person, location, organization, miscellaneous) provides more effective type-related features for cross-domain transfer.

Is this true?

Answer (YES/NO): YES